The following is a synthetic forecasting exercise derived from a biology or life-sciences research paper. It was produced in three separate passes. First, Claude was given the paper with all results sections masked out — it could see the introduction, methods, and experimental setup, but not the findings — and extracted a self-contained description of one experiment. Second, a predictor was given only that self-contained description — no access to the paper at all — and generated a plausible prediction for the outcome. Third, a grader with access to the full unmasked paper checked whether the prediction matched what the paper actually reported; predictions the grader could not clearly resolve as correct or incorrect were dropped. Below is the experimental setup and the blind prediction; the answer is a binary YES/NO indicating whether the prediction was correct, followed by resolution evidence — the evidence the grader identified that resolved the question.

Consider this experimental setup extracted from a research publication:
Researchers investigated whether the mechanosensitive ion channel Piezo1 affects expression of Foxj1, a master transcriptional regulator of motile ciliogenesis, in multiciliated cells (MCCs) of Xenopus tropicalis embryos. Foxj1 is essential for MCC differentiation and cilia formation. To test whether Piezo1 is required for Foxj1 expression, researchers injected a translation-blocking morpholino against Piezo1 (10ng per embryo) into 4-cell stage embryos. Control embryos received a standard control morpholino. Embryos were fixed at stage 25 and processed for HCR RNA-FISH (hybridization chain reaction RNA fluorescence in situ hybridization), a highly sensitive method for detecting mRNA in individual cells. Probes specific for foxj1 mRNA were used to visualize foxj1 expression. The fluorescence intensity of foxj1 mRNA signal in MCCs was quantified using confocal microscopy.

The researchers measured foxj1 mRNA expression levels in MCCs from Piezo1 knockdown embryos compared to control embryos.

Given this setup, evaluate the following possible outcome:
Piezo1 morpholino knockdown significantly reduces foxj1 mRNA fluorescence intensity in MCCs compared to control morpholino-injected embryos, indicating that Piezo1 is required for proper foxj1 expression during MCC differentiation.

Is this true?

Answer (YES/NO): YES